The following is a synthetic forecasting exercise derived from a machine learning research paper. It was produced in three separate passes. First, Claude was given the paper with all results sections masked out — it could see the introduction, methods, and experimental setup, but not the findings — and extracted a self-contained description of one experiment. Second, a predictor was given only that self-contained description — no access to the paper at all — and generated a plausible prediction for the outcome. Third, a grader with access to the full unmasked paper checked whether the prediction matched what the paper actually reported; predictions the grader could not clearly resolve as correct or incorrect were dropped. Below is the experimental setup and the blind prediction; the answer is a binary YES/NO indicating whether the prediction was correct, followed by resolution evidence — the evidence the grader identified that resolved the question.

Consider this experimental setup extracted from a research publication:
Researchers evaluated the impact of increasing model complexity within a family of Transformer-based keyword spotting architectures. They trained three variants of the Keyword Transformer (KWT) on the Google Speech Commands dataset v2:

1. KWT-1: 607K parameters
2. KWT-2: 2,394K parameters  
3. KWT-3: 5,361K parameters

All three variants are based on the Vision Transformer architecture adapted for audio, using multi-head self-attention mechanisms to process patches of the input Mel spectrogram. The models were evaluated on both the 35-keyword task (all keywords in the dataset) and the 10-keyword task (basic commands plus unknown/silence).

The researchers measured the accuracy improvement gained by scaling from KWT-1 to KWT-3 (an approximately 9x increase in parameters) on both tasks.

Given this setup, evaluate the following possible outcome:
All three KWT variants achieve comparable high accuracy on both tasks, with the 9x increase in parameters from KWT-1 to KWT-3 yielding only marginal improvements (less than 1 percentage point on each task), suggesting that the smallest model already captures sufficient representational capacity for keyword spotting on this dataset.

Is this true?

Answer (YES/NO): YES